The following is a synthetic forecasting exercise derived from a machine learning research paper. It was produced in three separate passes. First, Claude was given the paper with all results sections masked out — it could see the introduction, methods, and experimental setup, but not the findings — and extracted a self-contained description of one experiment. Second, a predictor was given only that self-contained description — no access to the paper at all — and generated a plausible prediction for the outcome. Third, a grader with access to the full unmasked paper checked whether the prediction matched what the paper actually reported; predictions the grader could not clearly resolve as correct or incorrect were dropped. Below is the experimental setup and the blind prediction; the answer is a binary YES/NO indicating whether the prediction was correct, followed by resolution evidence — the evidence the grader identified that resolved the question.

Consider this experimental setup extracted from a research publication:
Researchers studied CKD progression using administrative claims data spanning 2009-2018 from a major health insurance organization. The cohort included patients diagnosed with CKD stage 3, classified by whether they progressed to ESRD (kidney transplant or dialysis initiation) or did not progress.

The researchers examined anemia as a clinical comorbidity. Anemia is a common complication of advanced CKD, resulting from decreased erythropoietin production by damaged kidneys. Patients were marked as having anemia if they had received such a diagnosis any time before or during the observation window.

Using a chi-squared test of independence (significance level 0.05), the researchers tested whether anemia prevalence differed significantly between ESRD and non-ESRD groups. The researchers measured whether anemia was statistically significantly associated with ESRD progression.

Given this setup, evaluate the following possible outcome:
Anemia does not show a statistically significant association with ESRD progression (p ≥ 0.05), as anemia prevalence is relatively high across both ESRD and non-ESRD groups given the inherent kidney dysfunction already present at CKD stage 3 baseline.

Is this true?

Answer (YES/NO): YES